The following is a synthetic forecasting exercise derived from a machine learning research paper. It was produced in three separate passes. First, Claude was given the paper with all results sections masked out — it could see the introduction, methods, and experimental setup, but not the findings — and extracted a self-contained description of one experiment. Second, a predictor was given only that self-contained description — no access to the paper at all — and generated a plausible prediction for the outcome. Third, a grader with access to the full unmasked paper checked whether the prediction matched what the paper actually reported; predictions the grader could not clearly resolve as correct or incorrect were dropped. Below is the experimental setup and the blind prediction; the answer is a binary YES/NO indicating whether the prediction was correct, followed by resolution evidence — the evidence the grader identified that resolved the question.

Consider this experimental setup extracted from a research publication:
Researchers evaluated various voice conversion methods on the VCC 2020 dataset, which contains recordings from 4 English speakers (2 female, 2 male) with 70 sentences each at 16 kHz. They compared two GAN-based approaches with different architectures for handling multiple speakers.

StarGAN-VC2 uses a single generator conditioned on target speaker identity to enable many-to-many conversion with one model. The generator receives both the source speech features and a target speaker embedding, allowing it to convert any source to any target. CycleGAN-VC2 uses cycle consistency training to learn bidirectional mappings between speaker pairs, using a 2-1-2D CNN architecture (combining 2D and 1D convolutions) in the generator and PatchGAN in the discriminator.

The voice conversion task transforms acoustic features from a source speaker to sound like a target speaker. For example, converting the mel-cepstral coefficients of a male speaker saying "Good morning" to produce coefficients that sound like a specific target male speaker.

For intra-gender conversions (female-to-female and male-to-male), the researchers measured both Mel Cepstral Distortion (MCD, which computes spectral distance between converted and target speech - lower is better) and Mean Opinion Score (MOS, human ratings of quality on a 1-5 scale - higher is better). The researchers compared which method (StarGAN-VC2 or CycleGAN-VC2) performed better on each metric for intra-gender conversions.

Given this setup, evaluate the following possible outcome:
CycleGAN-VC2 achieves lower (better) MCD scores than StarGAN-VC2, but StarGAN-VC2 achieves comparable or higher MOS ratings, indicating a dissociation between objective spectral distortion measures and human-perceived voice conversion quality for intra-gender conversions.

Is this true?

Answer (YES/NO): NO